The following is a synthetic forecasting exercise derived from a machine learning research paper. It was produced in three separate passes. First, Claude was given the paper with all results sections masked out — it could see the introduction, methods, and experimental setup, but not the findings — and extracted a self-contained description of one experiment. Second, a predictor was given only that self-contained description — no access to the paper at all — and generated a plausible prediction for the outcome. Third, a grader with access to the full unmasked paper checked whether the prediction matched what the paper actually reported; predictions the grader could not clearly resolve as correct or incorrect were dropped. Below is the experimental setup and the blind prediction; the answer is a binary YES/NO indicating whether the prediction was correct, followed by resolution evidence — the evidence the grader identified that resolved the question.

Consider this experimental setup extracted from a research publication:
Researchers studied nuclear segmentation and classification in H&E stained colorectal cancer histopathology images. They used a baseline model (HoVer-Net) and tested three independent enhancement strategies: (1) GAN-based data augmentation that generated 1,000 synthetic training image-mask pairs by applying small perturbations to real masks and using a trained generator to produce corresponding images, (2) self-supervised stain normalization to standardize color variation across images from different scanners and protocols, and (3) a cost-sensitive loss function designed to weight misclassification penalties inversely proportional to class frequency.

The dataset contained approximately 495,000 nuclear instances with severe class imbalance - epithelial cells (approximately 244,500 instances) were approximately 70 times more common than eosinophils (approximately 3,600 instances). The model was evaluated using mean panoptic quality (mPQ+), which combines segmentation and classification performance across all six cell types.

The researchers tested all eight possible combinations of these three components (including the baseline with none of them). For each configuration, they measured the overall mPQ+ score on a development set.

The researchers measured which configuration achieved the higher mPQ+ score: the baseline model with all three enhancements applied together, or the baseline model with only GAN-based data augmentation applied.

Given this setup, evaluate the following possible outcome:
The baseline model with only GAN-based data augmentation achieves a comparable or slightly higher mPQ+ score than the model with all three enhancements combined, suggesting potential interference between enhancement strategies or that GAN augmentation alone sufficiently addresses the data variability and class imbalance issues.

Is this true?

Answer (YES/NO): YES